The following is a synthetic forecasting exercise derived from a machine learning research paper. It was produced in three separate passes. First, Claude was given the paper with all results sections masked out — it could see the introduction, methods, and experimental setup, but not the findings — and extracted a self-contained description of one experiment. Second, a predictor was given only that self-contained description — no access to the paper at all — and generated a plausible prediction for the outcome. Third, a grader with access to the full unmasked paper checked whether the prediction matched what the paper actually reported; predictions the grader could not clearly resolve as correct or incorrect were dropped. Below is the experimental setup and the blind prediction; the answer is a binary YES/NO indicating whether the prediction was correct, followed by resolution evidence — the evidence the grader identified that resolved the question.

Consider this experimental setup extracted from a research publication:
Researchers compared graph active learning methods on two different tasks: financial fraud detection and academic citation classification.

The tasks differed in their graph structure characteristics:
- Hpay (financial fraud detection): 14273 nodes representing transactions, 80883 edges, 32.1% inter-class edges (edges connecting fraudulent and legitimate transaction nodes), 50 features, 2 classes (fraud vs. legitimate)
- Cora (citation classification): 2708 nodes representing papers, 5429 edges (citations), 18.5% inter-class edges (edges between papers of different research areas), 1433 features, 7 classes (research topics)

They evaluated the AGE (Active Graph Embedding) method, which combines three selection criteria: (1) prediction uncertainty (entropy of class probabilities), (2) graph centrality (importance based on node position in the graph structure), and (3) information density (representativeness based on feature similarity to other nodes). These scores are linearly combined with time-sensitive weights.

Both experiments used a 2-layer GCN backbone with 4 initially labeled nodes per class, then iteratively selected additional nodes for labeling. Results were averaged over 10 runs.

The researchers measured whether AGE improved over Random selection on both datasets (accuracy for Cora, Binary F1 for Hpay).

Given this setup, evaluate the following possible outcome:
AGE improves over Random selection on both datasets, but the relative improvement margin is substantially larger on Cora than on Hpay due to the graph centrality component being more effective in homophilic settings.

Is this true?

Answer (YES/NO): NO